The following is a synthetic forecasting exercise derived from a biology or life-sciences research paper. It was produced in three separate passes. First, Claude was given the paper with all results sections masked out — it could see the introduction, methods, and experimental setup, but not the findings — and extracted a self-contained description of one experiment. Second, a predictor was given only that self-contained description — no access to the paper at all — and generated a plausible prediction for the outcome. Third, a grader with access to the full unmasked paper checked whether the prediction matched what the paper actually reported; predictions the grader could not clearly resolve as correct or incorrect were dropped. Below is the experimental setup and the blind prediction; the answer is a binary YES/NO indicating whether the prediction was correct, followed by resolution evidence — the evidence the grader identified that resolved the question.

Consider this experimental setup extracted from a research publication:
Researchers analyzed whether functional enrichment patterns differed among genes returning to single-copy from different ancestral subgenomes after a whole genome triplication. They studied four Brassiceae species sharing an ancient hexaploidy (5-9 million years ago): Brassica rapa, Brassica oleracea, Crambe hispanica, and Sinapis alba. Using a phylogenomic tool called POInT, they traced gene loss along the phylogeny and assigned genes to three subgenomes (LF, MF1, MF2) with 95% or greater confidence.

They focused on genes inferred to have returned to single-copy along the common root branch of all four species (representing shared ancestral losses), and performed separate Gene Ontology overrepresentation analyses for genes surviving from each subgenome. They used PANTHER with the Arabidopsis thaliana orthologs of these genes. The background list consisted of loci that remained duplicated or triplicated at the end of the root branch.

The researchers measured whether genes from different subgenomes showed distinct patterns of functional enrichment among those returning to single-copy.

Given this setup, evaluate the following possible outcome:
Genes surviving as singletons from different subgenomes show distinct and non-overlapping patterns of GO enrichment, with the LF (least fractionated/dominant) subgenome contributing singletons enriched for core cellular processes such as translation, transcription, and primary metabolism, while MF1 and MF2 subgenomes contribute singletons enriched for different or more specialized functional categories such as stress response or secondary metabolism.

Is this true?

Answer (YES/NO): NO